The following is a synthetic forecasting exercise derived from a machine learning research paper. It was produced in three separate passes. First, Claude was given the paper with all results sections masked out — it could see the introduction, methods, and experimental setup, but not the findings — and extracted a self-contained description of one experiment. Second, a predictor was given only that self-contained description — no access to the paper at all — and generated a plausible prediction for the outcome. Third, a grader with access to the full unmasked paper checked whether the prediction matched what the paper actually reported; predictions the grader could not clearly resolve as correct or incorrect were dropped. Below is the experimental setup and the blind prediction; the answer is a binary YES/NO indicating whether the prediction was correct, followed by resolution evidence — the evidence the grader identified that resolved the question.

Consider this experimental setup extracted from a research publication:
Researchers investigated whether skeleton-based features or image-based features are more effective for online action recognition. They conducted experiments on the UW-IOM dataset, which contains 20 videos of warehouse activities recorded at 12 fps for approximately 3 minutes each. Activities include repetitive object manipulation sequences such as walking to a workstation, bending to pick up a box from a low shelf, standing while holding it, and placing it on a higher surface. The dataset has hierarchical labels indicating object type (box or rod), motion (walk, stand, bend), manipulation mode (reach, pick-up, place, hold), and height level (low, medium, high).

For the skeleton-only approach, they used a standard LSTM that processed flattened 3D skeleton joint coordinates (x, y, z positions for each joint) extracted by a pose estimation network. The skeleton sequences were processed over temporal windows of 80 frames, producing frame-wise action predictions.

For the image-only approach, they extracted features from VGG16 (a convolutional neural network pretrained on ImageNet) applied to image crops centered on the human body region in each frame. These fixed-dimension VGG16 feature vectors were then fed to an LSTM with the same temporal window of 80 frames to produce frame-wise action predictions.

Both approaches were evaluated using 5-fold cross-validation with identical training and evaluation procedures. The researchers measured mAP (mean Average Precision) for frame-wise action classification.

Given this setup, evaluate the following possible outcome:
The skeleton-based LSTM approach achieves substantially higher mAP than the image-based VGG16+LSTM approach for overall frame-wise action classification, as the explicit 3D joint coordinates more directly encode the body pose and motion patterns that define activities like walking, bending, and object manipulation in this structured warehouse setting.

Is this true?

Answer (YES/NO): YES